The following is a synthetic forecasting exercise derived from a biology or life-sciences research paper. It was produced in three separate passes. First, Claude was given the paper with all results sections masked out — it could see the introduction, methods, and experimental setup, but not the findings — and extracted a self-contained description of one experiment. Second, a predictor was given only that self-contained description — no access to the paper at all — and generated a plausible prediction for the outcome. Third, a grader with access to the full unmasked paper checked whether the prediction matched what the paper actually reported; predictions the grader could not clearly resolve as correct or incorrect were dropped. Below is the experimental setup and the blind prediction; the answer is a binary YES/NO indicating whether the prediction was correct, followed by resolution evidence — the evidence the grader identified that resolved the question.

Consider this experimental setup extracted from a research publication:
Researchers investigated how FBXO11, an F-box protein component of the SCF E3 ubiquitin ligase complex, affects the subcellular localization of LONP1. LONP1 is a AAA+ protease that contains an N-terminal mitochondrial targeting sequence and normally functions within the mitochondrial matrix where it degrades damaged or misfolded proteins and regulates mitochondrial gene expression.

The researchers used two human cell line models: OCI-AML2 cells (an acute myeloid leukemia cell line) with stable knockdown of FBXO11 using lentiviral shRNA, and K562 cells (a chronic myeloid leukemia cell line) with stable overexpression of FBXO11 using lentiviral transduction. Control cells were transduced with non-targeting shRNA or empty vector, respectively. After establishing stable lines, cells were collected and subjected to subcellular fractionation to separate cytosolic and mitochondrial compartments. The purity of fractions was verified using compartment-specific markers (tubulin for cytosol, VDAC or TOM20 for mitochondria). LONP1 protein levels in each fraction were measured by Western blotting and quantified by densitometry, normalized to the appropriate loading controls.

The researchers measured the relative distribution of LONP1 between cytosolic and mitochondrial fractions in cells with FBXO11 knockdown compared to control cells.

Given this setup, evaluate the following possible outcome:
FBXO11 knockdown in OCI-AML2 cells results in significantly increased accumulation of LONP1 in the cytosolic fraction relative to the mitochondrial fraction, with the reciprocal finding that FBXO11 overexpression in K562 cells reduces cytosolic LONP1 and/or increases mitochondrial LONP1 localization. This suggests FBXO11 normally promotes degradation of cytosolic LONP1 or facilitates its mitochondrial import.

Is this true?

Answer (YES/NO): NO